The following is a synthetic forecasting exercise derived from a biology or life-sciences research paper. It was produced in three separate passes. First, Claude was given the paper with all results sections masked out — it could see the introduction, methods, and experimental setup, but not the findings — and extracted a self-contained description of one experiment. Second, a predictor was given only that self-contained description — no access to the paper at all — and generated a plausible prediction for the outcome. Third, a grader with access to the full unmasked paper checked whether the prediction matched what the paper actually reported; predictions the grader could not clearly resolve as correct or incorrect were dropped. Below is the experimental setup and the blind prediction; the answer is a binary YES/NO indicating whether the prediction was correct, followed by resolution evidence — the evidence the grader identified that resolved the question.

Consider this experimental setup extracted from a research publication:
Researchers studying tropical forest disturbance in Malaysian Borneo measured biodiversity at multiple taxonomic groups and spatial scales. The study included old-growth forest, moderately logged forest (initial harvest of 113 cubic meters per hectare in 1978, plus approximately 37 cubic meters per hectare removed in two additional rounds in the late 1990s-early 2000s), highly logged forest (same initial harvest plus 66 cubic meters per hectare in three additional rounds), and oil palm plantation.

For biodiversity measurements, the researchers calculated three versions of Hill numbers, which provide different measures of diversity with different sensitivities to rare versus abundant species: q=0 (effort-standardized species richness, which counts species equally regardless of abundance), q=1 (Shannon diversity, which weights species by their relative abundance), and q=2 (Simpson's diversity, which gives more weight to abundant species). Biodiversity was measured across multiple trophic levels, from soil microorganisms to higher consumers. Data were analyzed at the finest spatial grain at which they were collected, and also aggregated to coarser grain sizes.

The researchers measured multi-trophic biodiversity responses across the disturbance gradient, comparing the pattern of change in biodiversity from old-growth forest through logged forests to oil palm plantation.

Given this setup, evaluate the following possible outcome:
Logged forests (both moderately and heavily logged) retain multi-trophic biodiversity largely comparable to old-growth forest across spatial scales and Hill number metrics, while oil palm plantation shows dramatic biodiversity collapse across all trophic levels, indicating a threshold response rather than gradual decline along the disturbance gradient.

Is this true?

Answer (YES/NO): NO